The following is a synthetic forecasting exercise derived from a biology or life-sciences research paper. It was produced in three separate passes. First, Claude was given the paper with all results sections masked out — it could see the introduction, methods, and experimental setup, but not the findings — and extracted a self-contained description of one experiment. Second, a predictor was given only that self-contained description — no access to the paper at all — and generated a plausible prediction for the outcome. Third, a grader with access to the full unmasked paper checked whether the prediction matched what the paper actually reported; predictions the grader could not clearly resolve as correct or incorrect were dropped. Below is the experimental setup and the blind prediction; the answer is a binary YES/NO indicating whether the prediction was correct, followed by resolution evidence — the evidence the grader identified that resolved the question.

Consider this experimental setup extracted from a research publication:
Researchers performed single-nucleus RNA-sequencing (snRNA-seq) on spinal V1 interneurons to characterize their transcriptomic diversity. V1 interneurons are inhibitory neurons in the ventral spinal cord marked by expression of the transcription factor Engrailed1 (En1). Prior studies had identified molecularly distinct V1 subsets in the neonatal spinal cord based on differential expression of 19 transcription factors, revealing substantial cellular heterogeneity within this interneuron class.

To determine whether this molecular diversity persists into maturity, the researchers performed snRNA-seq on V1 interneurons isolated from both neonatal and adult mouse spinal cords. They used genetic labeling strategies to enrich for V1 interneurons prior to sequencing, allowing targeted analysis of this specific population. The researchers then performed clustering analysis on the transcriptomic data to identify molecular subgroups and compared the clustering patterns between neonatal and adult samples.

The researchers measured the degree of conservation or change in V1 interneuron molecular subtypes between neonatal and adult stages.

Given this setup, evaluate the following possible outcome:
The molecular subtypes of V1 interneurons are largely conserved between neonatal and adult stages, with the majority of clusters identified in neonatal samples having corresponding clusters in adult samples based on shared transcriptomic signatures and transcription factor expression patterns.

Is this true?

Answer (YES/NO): YES